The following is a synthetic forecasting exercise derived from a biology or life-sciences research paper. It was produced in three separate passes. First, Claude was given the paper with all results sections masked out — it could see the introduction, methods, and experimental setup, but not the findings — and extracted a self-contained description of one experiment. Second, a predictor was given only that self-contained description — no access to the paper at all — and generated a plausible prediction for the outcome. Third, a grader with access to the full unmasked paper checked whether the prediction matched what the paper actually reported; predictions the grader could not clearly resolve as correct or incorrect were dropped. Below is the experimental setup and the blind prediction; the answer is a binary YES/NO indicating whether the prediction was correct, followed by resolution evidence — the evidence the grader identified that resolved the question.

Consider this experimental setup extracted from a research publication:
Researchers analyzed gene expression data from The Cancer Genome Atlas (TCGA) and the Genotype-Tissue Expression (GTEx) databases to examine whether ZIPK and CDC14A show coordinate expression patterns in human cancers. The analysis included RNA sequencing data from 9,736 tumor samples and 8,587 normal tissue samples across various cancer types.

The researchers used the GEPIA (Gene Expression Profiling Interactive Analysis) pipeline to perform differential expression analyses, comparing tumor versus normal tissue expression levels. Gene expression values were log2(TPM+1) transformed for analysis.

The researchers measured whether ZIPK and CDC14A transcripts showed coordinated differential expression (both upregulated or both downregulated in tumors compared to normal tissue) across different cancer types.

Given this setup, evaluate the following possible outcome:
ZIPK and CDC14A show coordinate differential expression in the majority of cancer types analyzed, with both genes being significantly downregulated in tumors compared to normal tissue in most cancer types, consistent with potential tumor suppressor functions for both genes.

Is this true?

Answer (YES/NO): NO